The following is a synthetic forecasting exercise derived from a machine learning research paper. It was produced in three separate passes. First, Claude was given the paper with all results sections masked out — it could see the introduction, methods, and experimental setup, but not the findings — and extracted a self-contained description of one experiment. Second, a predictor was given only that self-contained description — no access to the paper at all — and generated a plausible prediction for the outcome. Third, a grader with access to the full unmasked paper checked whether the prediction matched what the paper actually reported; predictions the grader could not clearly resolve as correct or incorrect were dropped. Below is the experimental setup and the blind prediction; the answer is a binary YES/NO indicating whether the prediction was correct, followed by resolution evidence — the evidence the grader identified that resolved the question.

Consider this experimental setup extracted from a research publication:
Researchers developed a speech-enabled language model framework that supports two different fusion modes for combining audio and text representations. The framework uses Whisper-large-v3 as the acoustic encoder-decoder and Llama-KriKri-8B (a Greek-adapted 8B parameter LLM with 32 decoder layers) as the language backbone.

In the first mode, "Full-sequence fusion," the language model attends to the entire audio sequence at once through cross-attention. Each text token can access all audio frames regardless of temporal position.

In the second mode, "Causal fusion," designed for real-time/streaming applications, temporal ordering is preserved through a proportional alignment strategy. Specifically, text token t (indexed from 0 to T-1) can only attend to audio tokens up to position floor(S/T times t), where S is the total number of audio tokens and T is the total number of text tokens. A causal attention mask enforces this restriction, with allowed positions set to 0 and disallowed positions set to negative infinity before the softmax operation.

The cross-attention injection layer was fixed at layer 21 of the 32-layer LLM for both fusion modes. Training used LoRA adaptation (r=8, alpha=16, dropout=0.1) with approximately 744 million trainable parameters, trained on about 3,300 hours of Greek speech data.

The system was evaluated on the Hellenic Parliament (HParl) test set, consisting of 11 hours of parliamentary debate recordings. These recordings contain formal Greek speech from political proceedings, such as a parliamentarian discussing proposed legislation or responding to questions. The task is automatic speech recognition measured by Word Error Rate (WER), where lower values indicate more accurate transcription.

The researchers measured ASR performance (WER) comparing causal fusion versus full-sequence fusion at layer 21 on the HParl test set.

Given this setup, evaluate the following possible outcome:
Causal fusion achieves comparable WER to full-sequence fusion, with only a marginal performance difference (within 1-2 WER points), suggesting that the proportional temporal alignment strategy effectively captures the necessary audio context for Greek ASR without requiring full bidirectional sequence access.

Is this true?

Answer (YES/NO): YES